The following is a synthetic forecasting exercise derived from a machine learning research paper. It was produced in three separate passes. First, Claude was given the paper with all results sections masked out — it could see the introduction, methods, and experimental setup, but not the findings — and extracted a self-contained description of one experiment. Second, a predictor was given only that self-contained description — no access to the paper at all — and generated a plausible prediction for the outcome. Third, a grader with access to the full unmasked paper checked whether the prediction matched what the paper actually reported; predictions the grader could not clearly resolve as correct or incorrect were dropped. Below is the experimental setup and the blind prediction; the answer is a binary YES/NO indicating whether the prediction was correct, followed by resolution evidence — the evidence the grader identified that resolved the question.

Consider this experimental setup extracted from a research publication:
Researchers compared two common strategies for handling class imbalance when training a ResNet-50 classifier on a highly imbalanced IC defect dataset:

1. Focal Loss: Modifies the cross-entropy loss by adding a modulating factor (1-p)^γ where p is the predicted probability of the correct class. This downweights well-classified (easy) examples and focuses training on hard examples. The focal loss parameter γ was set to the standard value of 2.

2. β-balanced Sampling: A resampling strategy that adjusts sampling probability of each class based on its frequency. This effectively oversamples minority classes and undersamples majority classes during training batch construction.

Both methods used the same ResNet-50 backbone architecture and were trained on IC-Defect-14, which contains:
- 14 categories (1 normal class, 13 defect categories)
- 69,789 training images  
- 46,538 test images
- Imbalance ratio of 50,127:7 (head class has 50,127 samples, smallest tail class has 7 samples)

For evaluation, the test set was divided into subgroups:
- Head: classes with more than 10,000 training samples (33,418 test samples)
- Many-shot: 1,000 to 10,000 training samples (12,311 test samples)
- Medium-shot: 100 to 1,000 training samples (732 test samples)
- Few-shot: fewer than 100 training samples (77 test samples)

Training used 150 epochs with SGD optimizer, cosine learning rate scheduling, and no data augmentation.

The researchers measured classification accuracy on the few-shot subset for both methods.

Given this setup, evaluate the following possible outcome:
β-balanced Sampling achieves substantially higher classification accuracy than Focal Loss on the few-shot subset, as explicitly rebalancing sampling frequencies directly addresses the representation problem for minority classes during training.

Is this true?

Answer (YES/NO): NO